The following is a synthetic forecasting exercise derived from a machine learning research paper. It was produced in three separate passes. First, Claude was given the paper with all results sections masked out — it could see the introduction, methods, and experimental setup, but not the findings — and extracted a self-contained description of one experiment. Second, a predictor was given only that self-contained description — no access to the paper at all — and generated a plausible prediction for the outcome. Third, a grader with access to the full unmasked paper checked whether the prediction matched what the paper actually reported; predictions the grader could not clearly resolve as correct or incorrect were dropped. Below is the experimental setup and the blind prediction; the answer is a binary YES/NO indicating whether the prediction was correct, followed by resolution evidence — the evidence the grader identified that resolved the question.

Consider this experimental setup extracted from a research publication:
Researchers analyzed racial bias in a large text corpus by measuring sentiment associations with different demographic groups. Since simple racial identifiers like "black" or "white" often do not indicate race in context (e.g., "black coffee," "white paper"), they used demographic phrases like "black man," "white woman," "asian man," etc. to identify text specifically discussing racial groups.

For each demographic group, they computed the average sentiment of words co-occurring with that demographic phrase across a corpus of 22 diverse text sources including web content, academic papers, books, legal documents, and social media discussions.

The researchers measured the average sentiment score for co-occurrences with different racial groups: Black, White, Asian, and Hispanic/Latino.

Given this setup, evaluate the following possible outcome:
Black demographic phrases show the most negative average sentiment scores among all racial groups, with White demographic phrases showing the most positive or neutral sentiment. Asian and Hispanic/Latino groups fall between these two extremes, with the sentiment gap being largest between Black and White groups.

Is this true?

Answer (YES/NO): NO